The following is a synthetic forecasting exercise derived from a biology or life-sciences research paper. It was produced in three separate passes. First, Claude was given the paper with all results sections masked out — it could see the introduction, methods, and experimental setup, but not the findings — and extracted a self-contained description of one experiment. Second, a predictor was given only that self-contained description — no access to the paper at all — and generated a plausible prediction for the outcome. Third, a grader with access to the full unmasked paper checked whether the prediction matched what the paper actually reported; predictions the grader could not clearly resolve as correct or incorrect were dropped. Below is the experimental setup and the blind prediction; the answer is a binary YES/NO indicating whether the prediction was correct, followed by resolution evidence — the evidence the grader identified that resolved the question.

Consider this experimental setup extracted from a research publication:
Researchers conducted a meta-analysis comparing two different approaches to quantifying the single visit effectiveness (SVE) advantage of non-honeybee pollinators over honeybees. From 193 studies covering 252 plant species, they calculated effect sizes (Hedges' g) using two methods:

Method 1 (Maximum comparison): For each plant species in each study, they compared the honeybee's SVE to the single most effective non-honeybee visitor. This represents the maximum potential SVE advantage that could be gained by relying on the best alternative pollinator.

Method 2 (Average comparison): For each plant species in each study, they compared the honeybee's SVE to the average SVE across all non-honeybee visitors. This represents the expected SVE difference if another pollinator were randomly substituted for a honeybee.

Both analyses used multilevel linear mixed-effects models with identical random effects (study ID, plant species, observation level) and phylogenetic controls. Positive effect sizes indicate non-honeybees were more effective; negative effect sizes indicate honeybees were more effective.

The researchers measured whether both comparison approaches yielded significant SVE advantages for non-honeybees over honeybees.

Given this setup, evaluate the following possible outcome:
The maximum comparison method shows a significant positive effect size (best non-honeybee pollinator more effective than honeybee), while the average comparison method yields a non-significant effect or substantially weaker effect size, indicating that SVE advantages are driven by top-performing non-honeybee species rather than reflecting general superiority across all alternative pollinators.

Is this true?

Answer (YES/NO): YES